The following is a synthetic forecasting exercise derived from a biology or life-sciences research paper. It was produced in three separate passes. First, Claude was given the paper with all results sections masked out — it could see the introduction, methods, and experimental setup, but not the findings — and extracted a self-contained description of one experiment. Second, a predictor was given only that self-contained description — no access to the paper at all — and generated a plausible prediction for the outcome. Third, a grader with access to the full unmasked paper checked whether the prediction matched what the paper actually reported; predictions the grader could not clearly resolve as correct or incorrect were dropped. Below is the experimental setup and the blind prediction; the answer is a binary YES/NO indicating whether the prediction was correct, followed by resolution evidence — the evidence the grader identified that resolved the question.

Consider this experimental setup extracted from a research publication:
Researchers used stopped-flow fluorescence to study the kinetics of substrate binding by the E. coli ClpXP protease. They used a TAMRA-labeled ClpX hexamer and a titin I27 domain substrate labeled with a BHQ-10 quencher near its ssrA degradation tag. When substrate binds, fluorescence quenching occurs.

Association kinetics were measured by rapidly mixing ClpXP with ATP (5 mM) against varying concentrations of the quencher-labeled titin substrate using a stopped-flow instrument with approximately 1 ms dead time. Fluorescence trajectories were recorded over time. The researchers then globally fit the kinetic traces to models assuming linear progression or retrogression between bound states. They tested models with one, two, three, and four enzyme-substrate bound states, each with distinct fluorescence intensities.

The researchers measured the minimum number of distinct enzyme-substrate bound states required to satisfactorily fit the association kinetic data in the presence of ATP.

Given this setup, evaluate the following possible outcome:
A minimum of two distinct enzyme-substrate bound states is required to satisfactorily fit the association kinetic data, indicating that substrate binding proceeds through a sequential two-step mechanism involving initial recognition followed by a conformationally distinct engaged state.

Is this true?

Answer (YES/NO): NO